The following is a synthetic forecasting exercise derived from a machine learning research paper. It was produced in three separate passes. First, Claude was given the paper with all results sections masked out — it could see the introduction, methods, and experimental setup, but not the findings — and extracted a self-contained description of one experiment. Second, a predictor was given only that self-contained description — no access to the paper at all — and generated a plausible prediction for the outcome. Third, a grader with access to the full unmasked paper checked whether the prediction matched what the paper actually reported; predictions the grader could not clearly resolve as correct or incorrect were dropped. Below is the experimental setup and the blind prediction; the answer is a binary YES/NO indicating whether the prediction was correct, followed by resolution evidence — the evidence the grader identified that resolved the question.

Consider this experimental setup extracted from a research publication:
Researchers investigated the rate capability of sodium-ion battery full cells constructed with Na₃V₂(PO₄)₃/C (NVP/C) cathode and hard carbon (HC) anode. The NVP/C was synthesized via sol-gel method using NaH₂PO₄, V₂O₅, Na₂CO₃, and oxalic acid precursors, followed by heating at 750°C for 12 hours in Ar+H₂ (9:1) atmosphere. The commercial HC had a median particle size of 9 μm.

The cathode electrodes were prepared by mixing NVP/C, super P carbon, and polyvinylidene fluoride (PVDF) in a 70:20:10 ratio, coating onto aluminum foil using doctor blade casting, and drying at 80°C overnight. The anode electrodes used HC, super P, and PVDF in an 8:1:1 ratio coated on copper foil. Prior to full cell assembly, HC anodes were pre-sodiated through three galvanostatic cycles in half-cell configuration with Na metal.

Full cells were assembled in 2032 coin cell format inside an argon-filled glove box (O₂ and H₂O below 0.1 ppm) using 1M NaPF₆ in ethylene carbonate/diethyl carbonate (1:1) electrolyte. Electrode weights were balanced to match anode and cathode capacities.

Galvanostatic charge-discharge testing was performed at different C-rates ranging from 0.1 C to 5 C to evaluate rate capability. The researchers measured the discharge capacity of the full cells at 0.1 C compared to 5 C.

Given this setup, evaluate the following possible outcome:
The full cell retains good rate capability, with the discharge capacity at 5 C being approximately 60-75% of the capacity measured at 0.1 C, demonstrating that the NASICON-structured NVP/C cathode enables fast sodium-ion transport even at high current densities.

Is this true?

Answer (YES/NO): NO